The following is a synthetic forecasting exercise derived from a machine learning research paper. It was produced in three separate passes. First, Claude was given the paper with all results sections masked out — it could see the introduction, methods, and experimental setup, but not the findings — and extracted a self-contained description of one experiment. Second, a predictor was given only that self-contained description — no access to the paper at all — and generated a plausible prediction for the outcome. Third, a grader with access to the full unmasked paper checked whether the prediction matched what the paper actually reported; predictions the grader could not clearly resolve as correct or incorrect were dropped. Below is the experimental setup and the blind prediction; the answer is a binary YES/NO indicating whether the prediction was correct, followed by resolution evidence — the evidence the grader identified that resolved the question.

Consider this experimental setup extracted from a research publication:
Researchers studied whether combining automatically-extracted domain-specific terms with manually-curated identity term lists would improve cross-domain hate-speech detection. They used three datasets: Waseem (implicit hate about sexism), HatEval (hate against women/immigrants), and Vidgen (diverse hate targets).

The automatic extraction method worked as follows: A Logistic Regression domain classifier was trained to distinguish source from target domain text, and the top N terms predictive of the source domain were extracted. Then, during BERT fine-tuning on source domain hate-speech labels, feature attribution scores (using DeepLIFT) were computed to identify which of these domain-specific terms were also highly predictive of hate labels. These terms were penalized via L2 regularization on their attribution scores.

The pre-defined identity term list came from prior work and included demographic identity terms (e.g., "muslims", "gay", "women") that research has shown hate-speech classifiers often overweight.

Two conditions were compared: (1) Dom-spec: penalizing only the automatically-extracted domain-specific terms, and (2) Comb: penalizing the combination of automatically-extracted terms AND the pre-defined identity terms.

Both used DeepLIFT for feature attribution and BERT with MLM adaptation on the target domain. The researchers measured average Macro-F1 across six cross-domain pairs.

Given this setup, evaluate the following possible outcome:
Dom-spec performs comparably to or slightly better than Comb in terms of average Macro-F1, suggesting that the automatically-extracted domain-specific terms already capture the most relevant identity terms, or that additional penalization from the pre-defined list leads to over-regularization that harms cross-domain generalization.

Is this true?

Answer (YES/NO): NO